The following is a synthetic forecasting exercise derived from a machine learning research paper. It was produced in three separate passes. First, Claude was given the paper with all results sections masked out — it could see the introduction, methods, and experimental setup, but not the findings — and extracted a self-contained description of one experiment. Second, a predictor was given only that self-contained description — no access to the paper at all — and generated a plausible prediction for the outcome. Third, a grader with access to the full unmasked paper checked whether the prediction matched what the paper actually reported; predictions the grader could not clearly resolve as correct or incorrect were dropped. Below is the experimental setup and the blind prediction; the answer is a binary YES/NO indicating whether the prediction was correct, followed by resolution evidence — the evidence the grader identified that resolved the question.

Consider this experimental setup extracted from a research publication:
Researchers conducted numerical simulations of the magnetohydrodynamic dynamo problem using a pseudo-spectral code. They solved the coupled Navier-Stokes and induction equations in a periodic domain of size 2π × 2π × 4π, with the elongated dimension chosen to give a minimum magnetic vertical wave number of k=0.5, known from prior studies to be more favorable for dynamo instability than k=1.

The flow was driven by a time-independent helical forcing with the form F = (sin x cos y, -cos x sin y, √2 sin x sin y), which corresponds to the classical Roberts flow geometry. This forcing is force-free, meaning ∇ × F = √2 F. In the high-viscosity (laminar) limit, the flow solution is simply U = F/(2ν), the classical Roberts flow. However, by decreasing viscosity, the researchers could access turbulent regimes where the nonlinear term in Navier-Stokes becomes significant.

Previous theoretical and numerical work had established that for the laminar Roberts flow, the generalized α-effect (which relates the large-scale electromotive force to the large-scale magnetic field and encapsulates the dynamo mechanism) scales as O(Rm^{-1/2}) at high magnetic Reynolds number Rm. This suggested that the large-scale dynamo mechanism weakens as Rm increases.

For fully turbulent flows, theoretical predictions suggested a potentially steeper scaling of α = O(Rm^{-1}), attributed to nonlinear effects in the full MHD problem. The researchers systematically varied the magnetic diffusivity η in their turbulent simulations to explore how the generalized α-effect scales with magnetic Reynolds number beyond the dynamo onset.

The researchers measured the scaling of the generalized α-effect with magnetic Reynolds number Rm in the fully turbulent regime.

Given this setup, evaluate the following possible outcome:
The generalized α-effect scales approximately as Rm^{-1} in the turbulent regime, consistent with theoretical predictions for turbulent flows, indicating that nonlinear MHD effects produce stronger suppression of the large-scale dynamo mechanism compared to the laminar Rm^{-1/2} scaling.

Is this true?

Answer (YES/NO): YES